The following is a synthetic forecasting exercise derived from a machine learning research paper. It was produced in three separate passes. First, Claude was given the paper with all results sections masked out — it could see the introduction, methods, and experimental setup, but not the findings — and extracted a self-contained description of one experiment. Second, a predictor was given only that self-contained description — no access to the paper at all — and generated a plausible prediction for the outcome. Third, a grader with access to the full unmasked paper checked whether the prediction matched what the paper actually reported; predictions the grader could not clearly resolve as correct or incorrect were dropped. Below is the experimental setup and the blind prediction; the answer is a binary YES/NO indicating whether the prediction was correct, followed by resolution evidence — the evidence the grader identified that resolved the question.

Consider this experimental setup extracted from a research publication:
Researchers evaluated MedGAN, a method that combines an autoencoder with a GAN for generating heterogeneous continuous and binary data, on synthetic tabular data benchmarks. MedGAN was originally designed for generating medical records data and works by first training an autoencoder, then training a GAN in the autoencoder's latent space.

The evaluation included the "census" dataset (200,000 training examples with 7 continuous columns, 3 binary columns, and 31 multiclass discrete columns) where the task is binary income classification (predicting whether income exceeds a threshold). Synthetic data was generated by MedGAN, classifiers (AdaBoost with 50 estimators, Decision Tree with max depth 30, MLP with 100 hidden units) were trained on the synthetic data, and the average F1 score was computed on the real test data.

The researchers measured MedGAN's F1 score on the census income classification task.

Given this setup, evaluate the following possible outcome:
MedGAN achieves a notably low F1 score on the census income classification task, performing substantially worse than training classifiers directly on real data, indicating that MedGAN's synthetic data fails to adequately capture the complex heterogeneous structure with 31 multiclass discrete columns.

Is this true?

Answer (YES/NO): YES